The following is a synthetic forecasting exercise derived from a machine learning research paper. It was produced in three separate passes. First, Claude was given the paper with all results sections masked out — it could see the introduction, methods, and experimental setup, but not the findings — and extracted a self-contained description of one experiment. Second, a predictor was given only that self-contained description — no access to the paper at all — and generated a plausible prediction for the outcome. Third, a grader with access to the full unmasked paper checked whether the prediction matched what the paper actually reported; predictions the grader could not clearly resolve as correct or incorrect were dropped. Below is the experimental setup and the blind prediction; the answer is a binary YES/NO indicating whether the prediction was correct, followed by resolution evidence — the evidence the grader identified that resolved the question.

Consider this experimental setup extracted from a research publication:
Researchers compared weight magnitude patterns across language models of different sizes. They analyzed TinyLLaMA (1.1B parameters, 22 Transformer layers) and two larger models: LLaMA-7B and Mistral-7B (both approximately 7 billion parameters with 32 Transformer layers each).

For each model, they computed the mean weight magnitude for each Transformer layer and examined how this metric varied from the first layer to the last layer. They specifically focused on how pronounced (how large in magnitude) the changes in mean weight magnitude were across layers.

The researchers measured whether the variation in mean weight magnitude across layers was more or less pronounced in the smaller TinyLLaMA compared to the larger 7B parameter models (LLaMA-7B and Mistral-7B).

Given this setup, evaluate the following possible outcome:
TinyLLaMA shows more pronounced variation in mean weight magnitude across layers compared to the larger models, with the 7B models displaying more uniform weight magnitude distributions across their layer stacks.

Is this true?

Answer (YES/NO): NO